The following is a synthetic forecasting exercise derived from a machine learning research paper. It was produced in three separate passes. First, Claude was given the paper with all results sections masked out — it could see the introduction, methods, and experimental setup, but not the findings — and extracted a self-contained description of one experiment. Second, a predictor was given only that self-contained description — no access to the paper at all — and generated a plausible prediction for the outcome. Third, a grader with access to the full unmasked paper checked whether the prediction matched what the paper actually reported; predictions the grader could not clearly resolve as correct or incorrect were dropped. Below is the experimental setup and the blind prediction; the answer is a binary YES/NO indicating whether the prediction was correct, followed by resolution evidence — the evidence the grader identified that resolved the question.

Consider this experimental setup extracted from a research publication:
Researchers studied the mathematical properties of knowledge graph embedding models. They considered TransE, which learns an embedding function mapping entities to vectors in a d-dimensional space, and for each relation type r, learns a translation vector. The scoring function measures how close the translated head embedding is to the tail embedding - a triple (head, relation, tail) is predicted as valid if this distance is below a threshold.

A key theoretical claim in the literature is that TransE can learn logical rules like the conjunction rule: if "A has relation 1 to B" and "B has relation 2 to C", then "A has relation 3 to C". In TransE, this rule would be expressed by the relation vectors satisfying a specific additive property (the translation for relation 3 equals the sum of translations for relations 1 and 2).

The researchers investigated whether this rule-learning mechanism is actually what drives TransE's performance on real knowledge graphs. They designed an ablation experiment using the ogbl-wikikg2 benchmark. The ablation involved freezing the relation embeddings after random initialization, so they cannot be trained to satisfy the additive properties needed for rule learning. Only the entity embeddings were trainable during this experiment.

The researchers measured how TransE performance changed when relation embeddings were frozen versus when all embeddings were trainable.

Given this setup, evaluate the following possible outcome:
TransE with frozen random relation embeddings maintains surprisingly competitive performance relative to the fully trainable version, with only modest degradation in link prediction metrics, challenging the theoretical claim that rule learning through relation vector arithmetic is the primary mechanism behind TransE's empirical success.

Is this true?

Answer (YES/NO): YES